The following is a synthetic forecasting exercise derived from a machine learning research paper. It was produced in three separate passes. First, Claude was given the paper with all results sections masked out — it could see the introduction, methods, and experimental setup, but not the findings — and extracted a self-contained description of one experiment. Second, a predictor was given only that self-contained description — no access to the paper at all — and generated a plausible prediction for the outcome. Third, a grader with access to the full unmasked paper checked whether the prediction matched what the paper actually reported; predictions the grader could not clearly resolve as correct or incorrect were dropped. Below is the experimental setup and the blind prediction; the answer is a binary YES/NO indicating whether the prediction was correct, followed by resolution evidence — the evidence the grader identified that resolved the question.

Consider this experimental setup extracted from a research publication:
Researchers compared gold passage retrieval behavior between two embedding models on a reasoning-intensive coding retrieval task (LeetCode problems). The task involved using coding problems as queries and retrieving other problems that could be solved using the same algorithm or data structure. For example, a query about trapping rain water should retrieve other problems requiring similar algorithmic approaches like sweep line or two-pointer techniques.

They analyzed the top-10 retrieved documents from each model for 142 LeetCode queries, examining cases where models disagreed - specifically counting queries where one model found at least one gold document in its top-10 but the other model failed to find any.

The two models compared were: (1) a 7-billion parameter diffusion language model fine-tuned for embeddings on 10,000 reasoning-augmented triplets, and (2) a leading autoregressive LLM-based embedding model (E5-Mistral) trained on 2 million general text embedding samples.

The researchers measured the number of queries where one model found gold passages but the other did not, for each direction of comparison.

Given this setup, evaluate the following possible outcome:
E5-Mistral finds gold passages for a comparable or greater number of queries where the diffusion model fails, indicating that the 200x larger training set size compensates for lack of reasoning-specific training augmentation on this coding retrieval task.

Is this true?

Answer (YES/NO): YES